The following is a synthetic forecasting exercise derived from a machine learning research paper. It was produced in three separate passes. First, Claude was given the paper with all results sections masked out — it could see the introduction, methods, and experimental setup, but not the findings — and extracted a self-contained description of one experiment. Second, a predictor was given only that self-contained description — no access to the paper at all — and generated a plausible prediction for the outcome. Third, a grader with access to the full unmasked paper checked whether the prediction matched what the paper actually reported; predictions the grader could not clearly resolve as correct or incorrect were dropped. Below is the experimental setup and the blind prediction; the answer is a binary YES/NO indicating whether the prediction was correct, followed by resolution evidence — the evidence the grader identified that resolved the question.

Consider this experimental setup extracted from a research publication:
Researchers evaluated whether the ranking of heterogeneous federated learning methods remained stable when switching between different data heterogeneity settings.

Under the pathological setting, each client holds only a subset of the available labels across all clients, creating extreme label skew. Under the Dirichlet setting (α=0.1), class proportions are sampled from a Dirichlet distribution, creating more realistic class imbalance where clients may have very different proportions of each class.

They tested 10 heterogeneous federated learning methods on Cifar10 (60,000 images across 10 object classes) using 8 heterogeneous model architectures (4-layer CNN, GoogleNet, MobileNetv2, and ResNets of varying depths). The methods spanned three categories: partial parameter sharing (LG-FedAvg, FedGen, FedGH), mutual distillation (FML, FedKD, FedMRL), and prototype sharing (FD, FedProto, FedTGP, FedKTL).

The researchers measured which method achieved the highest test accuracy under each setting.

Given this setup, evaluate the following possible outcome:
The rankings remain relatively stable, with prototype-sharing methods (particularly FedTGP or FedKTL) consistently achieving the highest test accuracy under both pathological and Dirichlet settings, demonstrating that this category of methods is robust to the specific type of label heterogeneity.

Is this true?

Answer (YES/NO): YES